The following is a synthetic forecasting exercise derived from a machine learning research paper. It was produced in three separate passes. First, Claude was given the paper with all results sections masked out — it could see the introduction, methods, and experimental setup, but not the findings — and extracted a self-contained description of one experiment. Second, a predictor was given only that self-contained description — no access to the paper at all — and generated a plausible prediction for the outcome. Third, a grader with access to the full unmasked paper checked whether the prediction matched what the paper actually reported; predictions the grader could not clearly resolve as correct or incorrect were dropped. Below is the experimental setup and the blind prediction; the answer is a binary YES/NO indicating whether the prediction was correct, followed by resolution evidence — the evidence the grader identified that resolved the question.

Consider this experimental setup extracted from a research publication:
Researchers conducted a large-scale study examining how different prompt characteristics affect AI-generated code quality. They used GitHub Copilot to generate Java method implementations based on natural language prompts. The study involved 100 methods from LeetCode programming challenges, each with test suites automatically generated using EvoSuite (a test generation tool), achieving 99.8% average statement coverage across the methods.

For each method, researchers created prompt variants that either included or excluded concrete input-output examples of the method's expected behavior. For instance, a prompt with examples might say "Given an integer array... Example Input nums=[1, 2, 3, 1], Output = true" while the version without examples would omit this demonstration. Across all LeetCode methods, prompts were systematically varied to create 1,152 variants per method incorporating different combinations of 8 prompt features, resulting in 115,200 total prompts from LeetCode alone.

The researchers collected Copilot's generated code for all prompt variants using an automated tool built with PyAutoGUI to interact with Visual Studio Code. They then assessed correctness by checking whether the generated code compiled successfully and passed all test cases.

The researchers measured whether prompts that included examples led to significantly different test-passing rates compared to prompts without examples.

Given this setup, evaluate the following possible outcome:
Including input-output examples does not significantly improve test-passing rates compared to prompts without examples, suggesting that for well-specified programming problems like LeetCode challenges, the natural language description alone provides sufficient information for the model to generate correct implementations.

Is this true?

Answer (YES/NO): NO